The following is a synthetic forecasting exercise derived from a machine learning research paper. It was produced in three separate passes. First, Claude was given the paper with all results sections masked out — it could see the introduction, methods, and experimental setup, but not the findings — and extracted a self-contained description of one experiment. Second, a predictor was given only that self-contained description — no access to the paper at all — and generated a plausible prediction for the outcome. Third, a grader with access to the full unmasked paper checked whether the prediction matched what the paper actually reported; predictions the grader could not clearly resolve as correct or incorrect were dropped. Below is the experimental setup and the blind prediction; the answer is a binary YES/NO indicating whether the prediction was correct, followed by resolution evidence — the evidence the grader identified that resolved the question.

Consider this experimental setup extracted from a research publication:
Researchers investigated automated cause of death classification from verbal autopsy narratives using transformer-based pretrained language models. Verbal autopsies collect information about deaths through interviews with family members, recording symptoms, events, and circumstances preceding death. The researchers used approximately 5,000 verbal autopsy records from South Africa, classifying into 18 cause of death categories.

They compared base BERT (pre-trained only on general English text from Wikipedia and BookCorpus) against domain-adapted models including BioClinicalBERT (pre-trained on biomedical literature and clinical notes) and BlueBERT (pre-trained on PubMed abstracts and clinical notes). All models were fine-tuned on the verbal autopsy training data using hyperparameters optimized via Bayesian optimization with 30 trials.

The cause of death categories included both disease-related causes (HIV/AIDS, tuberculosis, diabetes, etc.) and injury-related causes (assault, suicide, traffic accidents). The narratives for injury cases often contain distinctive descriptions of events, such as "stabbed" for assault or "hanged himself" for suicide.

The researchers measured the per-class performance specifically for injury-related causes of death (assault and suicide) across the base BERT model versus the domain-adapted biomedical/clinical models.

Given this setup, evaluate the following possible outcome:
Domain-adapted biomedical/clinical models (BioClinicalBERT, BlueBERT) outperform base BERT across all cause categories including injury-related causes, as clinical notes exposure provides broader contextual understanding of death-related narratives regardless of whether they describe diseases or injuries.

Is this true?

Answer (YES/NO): NO